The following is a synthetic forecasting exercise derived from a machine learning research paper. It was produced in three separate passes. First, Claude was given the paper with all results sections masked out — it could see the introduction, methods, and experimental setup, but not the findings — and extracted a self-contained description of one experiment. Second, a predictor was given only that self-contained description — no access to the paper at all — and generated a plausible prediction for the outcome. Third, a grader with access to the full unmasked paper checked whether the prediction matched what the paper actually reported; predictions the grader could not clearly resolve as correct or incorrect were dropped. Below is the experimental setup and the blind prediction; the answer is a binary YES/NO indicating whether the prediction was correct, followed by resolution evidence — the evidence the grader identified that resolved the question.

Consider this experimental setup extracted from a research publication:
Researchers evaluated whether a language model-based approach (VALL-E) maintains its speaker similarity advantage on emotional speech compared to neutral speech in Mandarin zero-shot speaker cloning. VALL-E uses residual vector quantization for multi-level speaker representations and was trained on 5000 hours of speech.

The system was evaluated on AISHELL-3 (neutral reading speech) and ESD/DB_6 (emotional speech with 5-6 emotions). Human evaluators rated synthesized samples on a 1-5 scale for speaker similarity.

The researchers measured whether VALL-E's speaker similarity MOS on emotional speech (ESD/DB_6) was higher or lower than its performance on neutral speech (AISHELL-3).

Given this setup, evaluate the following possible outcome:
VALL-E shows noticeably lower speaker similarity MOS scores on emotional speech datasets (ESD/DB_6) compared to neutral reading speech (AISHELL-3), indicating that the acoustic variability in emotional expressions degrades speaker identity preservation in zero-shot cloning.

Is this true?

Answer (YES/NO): NO